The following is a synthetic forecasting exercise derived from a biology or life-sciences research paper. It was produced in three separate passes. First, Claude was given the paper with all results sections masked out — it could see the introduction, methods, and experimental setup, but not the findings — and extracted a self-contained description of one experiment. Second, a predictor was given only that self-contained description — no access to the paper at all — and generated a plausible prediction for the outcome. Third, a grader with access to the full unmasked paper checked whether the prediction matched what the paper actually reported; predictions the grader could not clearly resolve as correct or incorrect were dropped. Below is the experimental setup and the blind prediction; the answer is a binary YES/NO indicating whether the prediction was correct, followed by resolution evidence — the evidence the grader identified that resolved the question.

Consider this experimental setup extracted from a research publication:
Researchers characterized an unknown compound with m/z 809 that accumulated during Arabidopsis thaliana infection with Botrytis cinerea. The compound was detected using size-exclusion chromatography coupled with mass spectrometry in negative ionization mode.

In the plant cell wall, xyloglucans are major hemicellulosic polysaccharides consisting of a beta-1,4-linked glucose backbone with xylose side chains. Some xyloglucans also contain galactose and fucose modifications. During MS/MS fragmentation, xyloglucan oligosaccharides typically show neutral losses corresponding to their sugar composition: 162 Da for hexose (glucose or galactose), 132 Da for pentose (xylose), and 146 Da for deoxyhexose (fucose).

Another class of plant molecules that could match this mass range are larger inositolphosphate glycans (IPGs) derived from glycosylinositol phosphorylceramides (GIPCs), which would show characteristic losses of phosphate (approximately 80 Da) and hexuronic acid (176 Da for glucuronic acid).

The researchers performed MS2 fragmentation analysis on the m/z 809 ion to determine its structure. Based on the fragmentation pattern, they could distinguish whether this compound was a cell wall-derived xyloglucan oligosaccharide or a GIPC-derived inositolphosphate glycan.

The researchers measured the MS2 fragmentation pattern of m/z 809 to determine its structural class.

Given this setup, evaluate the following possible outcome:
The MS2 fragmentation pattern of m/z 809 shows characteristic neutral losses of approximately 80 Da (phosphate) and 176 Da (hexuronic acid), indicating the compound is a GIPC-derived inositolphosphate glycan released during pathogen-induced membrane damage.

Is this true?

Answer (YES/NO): NO